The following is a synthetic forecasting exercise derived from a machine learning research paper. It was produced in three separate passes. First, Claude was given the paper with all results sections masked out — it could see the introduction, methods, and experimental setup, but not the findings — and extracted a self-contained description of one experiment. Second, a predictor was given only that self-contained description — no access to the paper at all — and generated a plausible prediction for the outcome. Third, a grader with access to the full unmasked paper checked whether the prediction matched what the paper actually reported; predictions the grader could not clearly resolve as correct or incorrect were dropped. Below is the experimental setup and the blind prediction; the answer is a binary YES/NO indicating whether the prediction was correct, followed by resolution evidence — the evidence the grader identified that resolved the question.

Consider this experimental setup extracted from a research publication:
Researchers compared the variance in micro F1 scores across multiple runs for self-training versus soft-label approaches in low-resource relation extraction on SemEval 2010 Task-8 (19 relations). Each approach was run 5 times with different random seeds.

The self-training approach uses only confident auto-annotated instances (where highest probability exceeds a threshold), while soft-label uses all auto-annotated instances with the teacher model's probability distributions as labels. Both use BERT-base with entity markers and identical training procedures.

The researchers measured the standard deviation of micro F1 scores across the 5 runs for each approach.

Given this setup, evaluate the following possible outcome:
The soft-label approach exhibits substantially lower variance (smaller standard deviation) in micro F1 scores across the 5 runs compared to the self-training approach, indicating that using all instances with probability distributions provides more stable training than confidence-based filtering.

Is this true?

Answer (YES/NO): YES